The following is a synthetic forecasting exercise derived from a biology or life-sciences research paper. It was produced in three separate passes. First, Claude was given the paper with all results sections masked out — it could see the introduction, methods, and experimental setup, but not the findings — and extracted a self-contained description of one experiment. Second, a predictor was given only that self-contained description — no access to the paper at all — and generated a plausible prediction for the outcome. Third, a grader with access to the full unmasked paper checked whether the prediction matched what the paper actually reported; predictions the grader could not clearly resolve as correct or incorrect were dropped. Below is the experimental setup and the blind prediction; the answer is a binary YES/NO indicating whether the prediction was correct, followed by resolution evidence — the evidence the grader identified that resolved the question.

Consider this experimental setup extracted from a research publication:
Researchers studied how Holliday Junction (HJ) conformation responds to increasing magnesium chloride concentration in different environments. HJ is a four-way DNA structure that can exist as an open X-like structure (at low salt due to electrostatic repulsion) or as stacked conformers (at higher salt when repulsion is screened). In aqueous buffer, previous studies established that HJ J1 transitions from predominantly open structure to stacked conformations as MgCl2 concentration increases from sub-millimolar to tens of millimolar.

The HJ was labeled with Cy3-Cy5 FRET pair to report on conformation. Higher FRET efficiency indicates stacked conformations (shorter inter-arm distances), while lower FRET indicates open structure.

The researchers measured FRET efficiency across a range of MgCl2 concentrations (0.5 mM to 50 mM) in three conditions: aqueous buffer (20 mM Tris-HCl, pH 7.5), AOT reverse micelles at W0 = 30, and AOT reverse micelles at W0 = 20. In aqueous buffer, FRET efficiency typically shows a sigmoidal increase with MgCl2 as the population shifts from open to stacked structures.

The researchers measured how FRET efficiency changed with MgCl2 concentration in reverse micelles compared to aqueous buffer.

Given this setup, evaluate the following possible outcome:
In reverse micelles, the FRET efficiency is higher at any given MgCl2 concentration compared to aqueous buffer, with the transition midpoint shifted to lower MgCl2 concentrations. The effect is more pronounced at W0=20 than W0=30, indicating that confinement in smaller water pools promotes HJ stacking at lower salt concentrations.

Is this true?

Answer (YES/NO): NO